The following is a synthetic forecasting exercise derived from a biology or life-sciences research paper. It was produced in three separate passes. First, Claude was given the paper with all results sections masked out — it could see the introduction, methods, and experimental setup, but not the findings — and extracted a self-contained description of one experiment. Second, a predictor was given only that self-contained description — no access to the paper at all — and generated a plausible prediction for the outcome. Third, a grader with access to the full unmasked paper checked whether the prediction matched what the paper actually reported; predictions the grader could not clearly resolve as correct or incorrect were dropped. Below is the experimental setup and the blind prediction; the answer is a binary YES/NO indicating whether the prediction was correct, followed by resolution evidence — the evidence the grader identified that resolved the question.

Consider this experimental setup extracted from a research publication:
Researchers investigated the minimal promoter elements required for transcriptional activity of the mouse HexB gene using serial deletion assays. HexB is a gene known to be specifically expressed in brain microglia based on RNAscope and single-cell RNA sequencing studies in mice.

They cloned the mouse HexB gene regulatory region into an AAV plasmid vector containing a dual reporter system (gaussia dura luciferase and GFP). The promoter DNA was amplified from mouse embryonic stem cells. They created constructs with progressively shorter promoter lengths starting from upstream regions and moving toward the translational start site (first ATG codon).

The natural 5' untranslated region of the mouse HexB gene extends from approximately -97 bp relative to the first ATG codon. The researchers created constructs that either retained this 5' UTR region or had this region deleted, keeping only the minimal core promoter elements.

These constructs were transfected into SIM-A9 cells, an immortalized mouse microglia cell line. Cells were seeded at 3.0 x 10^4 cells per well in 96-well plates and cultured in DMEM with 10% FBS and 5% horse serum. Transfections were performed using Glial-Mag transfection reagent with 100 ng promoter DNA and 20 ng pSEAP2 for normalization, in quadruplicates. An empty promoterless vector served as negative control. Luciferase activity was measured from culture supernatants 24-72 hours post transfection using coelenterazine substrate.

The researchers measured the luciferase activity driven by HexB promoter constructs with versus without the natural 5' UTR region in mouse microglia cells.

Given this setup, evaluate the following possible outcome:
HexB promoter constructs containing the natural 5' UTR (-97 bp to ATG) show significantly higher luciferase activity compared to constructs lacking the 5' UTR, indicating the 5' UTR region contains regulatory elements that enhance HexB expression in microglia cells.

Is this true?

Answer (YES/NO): YES